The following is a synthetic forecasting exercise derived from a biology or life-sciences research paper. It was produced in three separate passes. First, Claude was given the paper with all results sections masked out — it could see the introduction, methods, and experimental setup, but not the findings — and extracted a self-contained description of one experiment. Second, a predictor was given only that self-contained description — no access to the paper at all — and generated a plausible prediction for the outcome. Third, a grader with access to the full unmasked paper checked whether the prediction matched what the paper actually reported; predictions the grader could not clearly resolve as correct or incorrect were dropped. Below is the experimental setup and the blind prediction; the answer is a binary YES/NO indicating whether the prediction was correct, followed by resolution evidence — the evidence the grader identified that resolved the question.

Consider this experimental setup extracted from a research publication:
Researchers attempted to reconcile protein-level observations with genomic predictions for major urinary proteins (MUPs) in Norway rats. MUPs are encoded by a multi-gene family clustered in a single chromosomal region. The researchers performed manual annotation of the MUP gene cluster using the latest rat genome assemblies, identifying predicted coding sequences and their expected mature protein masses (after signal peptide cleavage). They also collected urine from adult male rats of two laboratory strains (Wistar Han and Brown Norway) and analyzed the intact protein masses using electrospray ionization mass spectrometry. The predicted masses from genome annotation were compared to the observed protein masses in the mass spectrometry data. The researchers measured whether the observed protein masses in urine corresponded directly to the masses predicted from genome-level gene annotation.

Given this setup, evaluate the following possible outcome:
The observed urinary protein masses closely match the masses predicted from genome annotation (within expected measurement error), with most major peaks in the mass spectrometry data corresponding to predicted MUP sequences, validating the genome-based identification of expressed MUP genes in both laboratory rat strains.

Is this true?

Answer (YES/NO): NO